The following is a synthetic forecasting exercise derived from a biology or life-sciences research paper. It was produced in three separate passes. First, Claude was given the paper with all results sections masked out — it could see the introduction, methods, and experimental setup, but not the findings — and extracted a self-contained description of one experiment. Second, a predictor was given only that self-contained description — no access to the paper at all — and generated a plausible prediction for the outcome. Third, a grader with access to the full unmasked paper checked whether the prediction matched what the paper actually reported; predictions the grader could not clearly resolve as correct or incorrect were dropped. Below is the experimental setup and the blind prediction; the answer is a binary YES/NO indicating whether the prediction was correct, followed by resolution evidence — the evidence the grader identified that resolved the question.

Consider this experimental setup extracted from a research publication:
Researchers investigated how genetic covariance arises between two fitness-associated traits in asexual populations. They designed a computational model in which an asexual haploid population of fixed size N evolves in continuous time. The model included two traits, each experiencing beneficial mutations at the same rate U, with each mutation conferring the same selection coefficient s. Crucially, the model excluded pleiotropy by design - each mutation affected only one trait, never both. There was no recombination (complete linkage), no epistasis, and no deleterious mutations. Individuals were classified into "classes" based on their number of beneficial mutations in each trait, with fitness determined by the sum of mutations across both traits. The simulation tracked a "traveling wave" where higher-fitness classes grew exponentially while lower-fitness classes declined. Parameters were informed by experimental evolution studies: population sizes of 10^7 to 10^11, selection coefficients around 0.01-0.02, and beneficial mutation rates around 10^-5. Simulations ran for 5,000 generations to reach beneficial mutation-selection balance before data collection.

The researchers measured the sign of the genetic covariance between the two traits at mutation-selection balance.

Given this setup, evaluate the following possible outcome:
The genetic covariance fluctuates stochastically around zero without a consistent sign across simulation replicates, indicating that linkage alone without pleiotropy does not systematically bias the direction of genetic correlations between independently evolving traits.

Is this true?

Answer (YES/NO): NO